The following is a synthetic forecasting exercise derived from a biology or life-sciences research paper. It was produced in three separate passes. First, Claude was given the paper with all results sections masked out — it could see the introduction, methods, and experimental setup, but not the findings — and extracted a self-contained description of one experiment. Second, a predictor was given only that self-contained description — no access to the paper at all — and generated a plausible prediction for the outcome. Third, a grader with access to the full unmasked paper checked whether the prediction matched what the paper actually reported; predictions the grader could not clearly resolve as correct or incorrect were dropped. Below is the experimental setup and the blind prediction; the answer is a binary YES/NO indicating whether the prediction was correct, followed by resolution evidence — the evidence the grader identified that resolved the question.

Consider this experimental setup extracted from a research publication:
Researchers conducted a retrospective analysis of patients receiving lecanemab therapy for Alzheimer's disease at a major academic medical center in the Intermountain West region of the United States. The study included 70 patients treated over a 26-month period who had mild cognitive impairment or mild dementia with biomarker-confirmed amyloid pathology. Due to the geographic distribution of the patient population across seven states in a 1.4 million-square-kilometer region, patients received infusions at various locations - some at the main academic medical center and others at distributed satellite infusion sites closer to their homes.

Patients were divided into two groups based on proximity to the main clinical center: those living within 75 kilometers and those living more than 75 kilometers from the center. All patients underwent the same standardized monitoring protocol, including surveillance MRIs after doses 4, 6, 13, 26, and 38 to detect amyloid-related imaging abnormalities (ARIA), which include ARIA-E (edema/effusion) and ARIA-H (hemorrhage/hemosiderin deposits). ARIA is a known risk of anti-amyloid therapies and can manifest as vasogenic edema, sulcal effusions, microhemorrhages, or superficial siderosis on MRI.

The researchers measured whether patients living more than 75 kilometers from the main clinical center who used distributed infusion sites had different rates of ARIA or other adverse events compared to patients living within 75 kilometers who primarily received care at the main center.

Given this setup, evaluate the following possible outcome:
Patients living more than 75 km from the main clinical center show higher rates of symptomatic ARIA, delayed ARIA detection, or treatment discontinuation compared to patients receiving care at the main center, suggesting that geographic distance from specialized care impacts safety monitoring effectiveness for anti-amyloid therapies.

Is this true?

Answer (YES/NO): NO